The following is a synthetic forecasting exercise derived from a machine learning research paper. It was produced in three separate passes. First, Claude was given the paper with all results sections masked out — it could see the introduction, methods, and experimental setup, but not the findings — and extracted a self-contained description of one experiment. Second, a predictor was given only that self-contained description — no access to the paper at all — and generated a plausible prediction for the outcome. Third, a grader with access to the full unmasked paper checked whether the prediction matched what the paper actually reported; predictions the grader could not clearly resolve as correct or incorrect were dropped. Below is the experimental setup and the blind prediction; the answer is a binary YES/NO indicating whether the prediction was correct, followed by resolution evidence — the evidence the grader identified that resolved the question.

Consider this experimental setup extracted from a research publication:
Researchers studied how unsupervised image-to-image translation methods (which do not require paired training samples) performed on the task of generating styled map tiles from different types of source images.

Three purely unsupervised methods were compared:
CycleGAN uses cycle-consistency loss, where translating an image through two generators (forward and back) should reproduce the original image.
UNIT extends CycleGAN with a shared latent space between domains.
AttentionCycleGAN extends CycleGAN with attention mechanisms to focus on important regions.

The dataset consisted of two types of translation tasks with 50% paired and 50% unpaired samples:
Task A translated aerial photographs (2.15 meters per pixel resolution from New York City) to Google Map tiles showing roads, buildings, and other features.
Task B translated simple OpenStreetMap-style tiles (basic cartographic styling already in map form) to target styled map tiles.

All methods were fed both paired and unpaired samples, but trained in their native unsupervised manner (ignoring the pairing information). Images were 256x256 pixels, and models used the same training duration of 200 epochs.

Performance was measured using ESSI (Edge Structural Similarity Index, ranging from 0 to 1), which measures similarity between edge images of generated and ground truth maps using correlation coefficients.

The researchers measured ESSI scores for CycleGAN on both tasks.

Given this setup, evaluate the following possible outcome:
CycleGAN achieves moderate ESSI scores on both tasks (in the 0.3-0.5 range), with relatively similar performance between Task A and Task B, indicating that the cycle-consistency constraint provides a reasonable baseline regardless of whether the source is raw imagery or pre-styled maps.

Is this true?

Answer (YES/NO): NO